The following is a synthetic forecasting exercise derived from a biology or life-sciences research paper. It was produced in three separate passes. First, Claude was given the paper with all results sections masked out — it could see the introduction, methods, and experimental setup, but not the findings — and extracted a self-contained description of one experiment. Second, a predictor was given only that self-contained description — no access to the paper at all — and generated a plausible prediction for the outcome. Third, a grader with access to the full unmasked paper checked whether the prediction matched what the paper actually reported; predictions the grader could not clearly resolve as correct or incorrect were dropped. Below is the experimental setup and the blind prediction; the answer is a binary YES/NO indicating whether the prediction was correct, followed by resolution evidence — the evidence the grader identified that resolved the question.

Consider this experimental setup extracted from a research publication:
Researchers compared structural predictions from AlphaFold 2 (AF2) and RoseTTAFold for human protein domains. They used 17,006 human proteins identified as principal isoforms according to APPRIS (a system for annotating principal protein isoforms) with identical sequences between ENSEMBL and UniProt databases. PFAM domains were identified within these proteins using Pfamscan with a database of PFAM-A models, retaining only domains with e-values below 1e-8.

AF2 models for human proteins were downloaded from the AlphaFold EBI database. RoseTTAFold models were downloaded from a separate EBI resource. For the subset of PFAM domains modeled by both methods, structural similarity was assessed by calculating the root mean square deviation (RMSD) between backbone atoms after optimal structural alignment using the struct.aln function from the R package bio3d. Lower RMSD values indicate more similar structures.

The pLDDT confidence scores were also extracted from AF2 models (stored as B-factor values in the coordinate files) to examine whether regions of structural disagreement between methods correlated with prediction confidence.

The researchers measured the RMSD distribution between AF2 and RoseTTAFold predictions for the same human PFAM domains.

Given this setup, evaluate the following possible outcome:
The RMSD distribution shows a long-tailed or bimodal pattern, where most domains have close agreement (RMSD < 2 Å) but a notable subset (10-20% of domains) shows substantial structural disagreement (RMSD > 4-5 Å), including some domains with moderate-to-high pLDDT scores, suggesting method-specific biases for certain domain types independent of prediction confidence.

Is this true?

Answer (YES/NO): NO